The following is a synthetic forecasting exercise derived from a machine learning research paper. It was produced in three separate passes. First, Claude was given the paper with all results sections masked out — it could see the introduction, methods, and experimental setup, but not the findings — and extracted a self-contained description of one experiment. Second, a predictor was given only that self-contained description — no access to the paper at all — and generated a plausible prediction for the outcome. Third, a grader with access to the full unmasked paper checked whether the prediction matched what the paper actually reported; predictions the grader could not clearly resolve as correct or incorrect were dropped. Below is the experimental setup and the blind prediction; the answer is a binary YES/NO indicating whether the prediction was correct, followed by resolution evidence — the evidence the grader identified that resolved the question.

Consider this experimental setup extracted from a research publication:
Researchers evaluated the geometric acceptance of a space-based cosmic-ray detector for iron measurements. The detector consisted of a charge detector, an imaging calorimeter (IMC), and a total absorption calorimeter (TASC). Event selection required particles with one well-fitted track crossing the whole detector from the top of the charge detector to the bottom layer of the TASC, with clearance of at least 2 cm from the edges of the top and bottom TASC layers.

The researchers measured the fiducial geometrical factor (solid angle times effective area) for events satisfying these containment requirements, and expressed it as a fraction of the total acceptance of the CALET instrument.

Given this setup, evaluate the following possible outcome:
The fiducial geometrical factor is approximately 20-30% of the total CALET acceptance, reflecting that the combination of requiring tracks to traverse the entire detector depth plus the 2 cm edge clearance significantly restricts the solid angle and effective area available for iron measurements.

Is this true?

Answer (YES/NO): NO